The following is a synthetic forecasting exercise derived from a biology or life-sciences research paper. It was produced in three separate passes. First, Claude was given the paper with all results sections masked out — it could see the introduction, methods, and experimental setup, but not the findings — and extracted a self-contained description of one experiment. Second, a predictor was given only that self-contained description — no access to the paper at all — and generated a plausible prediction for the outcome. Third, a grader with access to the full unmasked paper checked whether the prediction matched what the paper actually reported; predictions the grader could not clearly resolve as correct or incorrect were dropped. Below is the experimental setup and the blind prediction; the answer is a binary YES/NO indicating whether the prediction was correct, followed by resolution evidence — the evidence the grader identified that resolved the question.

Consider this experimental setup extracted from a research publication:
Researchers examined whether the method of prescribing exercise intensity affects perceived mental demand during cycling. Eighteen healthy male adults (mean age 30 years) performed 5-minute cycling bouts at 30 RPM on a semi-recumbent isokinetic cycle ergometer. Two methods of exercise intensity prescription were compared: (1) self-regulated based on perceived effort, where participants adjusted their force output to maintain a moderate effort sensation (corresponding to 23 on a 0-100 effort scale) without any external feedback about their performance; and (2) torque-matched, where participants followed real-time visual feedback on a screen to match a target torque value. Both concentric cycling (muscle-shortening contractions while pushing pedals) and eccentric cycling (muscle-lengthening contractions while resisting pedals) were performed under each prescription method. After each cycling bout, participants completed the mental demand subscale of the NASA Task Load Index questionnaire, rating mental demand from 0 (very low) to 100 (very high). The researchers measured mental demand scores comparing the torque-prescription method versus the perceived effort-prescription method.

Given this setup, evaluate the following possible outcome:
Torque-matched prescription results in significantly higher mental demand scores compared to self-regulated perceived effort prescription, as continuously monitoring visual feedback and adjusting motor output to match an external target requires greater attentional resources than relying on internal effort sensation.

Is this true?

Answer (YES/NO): YES